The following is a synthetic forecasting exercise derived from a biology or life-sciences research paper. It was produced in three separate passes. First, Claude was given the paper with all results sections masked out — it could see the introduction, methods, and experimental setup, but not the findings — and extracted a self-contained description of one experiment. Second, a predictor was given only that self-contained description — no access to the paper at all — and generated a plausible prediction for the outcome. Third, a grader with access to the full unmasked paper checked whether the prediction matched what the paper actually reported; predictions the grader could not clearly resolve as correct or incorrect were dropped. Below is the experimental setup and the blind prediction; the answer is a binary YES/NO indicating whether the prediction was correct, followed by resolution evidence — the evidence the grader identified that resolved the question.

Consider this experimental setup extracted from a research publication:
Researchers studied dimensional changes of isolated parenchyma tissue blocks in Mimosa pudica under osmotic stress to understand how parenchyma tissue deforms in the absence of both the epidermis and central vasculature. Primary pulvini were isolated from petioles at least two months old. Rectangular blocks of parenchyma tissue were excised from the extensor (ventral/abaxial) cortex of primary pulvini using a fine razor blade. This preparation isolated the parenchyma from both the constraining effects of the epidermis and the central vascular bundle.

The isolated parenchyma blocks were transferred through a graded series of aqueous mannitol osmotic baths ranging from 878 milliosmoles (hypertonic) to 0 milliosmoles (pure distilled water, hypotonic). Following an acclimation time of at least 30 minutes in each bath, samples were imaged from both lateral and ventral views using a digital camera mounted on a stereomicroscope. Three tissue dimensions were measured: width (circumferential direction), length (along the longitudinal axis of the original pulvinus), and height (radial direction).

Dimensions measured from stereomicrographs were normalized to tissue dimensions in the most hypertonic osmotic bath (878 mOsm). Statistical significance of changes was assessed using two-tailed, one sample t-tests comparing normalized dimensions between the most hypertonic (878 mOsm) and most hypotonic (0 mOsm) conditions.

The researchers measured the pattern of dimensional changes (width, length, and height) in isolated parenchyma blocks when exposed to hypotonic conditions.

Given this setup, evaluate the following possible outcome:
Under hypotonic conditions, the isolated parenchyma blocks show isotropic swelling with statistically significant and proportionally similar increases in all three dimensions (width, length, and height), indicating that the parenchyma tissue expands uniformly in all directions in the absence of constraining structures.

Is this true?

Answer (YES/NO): NO